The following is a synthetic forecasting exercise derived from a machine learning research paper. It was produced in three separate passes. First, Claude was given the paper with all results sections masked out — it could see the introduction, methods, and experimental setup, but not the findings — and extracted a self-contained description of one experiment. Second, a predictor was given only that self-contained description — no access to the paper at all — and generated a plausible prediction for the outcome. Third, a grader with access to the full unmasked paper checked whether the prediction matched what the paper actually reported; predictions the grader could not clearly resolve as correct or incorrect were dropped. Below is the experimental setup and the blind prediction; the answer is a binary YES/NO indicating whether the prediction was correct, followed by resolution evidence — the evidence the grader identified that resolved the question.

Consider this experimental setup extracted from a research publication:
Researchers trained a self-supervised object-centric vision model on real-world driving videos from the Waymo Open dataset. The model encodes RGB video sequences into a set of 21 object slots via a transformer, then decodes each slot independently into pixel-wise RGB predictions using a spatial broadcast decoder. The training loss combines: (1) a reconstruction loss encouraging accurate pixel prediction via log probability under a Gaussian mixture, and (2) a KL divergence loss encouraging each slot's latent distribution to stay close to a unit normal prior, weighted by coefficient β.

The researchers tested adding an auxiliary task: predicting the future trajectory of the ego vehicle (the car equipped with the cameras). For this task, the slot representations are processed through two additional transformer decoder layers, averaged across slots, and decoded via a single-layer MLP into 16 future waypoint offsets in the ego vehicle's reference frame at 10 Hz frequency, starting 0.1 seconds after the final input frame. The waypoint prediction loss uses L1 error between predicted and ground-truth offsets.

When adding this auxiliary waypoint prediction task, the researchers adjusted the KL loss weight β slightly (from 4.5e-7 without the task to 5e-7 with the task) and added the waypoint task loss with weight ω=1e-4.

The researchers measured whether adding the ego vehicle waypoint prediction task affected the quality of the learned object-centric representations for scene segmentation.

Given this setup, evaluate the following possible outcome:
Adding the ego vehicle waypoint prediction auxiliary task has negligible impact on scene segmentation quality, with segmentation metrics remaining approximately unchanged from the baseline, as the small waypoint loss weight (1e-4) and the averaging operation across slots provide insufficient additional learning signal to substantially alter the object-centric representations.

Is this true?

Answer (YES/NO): YES